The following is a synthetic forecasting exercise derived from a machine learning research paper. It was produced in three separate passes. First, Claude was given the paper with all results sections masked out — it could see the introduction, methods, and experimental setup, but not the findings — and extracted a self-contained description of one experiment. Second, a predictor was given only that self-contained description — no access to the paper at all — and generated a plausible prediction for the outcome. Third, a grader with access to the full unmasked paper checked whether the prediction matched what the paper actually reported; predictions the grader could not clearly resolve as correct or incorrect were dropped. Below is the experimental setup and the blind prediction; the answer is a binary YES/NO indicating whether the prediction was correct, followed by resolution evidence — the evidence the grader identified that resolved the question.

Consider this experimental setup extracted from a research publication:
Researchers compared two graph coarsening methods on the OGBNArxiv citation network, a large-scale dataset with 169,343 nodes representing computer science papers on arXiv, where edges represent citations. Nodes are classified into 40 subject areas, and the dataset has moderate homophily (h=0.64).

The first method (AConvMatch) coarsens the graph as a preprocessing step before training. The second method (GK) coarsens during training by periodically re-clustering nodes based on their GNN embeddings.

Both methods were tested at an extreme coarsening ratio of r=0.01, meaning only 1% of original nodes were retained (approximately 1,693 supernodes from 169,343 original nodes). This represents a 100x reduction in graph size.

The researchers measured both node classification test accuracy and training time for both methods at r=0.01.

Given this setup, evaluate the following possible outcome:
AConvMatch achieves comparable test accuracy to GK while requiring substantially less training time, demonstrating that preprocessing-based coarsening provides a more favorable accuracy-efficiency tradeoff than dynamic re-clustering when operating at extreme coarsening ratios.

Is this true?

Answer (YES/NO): NO